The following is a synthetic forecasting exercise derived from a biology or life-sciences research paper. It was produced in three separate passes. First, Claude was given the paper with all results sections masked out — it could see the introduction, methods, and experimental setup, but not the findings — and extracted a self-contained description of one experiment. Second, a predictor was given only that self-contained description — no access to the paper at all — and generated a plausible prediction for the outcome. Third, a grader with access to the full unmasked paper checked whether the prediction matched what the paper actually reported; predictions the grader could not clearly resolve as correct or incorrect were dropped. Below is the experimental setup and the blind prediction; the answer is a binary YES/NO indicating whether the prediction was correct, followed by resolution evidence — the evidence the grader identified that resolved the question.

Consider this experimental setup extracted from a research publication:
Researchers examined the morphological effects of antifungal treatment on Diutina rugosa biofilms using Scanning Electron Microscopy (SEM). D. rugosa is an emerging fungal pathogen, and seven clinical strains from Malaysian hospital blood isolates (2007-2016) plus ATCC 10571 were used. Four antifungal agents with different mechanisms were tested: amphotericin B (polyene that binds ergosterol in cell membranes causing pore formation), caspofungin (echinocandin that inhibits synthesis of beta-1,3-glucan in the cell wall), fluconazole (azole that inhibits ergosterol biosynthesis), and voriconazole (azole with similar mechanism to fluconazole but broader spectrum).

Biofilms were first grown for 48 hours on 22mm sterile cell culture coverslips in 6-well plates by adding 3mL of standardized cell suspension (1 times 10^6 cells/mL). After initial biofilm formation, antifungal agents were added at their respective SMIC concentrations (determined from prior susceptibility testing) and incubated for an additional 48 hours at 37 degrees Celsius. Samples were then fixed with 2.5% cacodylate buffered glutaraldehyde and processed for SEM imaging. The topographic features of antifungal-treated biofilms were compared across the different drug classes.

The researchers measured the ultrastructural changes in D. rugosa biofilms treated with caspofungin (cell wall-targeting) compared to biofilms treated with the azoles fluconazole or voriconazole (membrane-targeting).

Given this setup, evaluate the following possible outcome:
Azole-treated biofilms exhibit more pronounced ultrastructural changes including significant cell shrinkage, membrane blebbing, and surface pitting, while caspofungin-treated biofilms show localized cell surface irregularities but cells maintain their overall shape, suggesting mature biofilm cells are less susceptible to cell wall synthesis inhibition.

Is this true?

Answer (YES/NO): NO